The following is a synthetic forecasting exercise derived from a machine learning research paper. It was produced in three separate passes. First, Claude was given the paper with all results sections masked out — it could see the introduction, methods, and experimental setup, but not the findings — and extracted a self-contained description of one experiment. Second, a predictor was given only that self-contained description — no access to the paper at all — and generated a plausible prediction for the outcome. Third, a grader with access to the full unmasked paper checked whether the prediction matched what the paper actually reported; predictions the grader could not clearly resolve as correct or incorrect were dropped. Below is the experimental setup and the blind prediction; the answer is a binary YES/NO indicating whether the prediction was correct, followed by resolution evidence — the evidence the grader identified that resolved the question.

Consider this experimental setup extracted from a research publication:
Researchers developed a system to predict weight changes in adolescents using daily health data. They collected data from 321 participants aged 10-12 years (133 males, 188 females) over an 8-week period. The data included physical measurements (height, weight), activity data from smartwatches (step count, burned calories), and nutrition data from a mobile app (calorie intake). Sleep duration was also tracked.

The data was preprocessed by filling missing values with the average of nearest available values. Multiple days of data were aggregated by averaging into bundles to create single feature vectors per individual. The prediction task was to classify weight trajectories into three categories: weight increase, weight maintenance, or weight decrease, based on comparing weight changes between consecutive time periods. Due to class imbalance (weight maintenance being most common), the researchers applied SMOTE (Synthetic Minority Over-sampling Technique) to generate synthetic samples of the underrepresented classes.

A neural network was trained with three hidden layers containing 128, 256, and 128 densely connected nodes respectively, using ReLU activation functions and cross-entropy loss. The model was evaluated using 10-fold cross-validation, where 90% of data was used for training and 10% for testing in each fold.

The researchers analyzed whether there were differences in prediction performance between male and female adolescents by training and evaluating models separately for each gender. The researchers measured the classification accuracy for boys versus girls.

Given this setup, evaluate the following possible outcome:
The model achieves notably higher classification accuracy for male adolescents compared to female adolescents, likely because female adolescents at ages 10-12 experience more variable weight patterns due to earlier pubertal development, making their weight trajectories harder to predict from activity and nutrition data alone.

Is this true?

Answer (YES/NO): NO